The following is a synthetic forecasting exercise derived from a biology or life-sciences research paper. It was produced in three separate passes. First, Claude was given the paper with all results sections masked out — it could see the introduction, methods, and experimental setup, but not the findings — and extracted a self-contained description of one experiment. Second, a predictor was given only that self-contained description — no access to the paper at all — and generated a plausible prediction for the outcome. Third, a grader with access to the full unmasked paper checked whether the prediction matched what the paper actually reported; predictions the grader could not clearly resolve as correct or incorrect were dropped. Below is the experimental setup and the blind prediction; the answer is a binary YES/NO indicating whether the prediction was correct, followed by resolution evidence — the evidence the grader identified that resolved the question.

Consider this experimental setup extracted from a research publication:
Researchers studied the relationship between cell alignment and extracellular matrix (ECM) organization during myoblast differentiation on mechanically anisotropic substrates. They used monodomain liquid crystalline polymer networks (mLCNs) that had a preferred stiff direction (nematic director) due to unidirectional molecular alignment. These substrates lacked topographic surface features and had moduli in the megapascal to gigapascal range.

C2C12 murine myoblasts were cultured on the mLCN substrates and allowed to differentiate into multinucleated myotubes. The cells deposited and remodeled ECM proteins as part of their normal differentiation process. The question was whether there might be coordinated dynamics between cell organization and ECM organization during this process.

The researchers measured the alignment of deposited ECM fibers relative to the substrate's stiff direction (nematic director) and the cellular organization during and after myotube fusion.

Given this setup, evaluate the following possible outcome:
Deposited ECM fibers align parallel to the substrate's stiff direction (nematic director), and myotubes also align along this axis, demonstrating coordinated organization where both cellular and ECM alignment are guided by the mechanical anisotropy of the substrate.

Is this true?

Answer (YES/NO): YES